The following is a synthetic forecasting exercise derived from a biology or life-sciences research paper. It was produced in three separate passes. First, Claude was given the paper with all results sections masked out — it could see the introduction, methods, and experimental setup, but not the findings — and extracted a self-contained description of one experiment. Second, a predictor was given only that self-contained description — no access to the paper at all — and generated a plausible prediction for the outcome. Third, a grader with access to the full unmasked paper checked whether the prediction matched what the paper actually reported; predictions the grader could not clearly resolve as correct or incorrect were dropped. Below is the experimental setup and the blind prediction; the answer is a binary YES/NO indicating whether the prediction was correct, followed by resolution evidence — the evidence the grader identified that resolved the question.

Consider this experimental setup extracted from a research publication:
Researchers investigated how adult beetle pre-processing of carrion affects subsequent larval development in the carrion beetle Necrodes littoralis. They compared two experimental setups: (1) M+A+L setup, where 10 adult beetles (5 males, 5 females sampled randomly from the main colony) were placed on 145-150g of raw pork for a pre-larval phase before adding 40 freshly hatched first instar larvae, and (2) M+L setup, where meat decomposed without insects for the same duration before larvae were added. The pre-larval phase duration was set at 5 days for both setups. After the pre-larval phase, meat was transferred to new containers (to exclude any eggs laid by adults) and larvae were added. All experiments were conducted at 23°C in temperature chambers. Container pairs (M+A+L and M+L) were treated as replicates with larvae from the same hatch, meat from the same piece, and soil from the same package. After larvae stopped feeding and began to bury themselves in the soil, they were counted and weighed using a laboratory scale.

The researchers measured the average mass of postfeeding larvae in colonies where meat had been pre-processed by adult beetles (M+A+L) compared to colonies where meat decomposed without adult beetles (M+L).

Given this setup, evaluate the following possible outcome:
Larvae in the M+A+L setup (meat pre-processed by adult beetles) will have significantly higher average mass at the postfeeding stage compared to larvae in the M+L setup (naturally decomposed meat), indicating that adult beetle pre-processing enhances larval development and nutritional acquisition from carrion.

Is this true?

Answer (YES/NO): NO